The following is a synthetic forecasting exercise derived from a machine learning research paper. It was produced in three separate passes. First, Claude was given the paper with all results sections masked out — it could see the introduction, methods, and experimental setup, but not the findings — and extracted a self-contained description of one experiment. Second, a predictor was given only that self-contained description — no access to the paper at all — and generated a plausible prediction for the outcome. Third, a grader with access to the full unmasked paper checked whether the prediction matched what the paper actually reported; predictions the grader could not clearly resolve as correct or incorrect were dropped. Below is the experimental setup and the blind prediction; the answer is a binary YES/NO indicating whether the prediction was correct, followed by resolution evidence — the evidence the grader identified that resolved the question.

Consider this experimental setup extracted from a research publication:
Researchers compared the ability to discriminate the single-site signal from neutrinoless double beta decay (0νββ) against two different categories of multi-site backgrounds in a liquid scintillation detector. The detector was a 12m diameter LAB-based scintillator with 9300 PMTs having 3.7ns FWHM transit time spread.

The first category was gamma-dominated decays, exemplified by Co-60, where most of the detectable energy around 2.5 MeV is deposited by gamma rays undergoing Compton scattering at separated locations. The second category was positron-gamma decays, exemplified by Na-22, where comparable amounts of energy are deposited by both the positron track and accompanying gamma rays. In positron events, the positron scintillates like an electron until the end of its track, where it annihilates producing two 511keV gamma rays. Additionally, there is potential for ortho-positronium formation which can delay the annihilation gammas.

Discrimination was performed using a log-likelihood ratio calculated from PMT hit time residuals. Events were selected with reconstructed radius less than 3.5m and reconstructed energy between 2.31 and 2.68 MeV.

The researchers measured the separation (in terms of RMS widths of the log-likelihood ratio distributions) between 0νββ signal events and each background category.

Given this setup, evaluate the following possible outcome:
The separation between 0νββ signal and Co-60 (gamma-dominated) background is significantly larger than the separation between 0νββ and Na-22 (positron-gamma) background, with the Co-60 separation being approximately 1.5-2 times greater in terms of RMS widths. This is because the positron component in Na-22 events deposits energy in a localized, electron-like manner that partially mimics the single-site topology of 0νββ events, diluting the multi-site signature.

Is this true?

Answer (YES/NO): NO